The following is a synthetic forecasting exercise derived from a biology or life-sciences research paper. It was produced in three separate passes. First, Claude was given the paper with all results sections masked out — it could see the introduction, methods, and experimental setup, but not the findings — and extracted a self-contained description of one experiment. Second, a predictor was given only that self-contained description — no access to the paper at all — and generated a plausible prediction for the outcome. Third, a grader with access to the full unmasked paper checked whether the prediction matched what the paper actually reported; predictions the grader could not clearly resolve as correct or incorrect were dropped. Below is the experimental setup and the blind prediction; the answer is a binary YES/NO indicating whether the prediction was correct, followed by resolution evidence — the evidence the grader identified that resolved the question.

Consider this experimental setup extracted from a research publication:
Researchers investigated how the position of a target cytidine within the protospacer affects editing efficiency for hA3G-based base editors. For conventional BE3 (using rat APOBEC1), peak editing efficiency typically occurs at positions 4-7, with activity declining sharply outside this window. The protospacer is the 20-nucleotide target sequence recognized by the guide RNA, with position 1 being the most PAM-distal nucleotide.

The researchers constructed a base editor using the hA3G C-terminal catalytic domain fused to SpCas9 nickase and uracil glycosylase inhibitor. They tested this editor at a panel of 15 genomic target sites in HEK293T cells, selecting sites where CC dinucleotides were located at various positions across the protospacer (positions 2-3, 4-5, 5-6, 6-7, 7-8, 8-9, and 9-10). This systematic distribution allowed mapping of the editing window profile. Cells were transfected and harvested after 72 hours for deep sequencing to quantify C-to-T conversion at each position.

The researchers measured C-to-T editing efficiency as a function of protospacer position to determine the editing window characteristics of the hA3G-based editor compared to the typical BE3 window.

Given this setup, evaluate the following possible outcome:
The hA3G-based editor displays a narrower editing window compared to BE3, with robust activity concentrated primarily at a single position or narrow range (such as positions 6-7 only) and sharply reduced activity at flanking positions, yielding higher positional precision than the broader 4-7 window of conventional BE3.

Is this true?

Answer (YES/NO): NO